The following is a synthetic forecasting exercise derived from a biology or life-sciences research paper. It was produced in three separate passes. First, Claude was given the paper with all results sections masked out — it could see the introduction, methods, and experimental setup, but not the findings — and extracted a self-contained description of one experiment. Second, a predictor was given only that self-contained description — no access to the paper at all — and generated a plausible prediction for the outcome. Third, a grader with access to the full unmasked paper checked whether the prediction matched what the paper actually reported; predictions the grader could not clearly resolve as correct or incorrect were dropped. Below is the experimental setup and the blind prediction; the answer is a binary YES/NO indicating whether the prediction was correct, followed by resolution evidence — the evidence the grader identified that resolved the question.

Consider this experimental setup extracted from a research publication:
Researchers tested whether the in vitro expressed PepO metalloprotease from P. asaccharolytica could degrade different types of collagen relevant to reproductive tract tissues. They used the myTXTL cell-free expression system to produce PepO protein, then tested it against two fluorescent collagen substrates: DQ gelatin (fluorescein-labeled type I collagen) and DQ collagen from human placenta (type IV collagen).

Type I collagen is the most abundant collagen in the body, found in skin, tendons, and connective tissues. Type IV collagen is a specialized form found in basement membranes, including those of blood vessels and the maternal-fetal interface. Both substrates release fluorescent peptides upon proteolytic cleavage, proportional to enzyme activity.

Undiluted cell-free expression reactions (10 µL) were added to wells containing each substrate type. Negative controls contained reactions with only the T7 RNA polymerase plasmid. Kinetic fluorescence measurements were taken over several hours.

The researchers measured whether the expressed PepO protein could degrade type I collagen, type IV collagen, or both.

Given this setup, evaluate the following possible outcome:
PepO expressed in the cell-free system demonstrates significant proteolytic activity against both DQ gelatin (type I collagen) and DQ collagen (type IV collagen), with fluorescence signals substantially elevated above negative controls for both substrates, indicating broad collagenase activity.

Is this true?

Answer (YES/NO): NO